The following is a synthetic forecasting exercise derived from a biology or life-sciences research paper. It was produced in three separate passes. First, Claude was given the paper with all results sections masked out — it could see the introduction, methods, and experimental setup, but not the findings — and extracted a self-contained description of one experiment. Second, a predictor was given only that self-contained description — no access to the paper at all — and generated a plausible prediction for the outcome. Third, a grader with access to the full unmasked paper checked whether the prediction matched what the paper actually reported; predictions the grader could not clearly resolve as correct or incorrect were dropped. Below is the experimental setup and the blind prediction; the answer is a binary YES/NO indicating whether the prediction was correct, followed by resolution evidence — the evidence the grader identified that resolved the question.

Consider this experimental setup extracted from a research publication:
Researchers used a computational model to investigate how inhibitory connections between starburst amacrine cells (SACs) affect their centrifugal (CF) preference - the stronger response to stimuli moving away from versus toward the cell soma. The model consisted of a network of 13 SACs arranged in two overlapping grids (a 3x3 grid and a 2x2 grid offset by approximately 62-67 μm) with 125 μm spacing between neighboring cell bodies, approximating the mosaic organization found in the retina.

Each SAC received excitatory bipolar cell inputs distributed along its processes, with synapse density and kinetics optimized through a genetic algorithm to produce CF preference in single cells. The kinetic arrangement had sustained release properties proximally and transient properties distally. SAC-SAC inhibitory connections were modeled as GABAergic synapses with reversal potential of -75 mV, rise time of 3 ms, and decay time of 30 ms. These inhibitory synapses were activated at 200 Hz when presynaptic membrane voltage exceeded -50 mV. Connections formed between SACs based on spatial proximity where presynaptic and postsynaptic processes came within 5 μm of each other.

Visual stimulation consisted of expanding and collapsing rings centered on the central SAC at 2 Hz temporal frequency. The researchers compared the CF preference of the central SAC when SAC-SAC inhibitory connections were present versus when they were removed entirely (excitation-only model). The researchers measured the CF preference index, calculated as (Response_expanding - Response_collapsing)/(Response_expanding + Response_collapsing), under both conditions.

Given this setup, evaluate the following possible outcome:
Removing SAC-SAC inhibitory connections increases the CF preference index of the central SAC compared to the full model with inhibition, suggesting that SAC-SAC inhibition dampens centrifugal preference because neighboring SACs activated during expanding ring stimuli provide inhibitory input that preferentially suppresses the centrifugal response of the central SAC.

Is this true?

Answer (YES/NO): NO